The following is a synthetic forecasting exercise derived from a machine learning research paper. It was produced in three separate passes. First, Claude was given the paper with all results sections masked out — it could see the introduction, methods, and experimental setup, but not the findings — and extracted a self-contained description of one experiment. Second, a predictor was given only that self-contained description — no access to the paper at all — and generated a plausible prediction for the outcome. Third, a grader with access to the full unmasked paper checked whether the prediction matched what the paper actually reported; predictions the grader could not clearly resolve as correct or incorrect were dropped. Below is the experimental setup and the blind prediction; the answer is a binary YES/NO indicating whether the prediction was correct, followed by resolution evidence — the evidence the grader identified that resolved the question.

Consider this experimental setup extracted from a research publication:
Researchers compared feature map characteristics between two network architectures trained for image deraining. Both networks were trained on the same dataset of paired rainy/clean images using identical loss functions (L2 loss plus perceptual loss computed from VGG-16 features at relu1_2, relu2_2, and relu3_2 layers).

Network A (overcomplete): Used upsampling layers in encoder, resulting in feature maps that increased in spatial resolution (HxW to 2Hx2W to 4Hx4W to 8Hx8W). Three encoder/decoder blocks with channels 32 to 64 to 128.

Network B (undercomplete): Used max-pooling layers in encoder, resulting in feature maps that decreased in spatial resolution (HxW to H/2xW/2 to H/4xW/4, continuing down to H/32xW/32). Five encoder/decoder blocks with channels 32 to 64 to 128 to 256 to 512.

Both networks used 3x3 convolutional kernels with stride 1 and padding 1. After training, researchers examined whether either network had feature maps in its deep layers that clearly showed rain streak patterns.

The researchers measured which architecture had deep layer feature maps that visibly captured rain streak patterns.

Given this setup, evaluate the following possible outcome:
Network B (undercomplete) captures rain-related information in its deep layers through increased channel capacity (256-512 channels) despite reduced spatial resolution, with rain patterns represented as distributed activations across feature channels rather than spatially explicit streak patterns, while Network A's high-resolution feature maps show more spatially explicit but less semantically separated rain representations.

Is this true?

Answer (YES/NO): NO